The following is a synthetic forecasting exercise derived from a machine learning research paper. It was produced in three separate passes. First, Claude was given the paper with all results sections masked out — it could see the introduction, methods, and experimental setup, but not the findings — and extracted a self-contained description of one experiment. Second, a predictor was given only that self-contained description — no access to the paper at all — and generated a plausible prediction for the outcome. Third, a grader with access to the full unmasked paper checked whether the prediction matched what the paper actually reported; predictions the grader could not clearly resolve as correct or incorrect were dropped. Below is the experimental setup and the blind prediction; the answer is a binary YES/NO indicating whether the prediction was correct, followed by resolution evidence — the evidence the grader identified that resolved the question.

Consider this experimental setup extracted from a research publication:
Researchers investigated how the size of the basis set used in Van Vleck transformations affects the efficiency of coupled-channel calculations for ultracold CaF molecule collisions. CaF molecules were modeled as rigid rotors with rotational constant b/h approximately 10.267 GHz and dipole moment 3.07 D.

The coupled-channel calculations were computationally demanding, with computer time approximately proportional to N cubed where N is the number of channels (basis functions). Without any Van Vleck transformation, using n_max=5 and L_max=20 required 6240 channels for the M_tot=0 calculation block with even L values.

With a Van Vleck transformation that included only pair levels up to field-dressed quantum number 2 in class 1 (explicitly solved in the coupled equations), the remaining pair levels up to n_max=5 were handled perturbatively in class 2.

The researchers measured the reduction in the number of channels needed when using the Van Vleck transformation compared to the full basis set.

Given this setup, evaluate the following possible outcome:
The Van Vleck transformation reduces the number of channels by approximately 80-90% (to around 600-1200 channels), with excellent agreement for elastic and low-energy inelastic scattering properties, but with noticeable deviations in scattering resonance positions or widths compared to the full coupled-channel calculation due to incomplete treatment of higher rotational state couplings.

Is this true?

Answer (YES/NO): NO